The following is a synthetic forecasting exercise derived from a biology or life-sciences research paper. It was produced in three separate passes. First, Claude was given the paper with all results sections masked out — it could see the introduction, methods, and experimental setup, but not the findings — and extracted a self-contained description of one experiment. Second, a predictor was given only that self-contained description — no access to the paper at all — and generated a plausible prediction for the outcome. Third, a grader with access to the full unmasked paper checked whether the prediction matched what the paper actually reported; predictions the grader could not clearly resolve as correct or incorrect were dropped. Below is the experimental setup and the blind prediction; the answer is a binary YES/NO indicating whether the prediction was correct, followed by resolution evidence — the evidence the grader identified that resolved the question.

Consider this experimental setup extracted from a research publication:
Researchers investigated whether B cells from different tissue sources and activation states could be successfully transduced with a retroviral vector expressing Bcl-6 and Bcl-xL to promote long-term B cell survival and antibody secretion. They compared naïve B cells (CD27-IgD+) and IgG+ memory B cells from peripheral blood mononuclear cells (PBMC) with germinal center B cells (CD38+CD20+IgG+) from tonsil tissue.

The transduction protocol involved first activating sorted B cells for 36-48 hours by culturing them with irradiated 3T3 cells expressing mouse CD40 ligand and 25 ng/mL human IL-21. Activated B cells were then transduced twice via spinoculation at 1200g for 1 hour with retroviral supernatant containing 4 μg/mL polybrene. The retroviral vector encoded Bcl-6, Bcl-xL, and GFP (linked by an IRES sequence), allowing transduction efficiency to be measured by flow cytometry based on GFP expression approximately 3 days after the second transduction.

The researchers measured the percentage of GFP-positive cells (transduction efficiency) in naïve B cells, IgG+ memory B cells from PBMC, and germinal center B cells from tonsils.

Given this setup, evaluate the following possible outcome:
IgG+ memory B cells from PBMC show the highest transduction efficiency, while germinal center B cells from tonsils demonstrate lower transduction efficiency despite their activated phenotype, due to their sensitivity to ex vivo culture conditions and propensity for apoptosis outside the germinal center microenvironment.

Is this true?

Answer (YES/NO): NO